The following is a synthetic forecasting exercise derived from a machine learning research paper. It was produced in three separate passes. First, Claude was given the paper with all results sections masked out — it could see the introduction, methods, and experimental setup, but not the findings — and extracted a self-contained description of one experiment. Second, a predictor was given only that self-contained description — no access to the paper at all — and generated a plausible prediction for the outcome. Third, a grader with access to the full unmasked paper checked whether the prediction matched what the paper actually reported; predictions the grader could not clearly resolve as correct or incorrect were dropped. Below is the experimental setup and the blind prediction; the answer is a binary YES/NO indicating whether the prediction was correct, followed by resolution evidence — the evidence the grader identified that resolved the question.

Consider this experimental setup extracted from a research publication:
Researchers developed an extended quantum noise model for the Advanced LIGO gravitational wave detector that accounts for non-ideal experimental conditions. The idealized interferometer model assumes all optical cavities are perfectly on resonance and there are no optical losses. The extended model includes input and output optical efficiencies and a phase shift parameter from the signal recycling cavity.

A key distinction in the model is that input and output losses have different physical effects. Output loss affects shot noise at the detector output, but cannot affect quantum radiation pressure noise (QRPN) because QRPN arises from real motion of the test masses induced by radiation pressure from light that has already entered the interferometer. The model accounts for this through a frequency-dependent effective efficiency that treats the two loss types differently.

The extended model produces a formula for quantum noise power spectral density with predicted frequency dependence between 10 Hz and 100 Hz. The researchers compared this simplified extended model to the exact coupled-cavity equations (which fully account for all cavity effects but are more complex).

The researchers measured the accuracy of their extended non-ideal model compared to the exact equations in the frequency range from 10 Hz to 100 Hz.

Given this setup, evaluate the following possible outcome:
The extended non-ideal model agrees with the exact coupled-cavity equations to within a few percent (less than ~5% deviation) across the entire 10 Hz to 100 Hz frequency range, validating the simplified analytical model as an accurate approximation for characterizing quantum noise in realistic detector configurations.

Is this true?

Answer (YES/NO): YES